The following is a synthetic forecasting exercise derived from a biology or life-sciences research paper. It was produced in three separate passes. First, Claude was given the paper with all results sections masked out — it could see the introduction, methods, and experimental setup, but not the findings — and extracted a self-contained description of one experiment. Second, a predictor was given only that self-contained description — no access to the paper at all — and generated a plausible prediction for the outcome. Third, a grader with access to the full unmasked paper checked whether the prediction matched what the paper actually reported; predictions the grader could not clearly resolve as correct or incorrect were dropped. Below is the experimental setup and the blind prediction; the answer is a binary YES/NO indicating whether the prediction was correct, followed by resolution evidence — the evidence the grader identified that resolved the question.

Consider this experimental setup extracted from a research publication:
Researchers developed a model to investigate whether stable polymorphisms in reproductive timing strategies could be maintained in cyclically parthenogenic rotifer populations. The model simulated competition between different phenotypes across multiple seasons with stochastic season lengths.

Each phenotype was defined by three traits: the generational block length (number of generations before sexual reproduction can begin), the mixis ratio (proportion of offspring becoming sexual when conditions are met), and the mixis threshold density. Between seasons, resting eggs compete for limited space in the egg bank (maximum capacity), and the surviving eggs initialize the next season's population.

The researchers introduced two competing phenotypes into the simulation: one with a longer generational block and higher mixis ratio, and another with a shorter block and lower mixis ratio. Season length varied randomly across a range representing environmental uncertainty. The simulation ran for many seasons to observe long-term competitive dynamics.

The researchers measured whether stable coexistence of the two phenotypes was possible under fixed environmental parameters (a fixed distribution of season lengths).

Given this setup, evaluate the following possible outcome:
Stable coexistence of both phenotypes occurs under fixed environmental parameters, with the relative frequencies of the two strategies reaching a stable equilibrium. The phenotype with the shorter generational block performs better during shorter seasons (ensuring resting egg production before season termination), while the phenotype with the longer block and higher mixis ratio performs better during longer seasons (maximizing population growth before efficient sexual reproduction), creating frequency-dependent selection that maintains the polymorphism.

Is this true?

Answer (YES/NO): NO